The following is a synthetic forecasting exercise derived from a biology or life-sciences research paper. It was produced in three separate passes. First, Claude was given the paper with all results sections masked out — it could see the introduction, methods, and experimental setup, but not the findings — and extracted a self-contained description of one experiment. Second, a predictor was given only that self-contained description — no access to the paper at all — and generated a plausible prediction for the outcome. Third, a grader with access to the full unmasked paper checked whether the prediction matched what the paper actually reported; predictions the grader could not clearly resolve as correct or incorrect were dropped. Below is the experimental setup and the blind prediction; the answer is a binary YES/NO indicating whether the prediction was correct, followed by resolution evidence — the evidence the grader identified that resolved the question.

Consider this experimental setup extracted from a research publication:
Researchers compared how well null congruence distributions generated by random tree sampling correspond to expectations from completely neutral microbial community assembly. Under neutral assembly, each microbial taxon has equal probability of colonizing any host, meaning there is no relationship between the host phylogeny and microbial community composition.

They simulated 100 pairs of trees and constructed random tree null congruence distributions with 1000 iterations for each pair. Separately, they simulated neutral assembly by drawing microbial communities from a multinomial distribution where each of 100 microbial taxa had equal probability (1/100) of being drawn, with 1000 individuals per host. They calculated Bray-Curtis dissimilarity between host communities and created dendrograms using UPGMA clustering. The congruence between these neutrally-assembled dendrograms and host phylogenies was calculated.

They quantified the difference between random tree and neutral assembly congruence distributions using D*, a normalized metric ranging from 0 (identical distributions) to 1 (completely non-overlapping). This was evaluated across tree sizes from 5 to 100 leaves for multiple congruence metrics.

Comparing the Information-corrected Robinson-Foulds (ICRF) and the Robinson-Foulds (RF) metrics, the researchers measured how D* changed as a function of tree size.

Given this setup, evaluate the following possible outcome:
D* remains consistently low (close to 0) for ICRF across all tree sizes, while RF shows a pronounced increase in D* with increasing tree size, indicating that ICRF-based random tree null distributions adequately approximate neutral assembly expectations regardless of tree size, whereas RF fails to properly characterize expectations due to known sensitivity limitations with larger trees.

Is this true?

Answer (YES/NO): NO